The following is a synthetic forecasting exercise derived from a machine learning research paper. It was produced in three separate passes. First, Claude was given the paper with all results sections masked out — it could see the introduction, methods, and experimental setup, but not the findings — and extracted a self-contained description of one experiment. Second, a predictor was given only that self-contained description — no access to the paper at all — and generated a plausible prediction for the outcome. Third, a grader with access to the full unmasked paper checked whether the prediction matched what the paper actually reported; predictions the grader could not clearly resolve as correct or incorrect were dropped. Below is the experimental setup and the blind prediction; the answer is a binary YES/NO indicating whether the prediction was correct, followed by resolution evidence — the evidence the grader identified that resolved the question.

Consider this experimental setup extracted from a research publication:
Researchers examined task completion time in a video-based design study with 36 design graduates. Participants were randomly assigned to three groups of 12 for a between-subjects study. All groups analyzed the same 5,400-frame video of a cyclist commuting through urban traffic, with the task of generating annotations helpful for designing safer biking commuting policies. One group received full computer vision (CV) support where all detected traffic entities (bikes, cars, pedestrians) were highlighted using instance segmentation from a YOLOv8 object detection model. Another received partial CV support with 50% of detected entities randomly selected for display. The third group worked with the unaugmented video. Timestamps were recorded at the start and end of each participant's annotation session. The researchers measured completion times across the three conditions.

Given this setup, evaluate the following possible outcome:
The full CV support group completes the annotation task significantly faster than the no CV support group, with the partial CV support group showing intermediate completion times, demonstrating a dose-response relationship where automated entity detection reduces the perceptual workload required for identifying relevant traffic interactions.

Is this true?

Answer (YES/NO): NO